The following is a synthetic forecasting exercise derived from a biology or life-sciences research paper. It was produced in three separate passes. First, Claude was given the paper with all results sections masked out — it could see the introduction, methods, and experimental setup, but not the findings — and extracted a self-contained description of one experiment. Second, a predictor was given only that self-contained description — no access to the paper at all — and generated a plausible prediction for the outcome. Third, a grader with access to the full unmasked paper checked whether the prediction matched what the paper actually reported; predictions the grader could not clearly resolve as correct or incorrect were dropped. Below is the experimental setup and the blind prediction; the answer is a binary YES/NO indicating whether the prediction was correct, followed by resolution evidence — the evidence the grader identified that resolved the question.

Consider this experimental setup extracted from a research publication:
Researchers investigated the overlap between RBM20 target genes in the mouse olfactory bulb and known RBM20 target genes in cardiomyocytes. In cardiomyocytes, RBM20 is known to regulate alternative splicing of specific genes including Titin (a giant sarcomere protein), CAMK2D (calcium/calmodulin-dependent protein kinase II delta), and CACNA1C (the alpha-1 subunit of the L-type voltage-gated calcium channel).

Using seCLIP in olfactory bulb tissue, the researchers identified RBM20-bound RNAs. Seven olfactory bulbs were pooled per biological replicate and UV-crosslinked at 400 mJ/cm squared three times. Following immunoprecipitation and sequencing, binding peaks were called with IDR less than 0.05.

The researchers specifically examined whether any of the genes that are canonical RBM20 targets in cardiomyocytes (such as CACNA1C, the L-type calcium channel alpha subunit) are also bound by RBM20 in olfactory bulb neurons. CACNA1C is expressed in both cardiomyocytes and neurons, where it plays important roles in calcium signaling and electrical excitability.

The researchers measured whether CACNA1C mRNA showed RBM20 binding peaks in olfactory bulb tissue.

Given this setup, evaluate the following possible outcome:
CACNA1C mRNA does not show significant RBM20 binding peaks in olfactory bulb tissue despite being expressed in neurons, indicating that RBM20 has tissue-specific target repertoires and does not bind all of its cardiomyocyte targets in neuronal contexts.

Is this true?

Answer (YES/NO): NO